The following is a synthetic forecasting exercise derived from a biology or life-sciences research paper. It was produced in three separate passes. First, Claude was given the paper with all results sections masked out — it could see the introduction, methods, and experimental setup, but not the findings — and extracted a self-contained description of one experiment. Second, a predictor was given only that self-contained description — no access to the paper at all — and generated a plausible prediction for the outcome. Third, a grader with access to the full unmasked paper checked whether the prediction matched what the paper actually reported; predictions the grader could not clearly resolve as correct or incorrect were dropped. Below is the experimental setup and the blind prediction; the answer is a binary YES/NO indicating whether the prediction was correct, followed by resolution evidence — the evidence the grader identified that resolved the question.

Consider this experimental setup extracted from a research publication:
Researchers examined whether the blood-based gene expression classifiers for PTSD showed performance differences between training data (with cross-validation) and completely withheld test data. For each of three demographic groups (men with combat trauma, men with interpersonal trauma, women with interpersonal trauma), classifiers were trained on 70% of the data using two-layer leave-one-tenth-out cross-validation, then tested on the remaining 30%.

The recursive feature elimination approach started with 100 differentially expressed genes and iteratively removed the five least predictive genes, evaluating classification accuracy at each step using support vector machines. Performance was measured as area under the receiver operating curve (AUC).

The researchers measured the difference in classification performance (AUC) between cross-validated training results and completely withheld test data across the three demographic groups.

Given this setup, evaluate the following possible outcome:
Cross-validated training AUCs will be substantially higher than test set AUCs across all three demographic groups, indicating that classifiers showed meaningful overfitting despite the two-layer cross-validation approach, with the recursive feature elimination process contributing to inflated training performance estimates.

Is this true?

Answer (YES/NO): YES